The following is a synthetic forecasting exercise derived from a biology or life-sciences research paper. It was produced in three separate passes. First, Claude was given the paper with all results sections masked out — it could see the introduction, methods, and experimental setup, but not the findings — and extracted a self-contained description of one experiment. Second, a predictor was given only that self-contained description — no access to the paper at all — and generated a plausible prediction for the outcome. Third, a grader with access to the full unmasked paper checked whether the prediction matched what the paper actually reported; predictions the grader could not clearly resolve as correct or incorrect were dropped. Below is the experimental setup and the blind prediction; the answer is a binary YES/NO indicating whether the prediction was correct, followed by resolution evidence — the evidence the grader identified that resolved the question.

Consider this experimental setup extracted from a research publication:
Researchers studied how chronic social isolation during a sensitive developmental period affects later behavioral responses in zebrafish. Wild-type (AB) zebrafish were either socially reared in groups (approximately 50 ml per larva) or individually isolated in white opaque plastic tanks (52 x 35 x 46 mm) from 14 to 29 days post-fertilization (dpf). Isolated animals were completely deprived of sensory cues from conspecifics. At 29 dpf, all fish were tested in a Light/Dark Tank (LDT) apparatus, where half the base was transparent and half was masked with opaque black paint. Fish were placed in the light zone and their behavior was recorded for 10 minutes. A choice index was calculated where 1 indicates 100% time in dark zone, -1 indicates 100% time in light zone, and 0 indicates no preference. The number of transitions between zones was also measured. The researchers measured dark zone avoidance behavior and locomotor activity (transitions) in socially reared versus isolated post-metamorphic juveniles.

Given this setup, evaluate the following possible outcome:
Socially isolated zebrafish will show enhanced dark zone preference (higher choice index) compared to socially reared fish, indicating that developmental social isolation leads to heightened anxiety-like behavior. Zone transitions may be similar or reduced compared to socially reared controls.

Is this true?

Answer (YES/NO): NO